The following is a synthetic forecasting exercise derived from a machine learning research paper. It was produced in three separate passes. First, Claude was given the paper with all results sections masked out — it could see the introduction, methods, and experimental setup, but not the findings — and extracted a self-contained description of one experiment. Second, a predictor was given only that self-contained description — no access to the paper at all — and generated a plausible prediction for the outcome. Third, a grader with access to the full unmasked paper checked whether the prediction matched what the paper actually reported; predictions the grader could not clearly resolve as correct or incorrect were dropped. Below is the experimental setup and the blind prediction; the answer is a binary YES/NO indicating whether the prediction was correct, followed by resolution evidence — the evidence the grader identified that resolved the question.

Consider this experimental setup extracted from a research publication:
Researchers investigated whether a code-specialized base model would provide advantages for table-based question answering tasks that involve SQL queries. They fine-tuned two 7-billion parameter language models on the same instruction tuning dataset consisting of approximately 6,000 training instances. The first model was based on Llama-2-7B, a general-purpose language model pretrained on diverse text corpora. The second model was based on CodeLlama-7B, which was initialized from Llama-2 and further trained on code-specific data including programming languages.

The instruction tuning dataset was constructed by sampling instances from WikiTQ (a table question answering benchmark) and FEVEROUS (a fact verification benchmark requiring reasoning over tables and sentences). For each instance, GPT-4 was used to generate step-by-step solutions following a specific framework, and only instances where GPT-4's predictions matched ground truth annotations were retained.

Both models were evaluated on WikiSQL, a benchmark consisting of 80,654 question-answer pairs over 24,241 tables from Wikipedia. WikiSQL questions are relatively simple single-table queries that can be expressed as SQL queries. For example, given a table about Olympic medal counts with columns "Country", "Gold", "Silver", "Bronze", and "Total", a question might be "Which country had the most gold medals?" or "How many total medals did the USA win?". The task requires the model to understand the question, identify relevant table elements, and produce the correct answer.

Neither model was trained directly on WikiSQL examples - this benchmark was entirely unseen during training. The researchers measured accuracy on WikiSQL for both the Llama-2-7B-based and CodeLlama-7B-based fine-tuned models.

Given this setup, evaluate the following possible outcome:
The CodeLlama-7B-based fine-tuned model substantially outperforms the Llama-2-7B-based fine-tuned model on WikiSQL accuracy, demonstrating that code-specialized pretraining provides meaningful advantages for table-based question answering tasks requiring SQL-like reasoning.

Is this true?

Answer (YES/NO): YES